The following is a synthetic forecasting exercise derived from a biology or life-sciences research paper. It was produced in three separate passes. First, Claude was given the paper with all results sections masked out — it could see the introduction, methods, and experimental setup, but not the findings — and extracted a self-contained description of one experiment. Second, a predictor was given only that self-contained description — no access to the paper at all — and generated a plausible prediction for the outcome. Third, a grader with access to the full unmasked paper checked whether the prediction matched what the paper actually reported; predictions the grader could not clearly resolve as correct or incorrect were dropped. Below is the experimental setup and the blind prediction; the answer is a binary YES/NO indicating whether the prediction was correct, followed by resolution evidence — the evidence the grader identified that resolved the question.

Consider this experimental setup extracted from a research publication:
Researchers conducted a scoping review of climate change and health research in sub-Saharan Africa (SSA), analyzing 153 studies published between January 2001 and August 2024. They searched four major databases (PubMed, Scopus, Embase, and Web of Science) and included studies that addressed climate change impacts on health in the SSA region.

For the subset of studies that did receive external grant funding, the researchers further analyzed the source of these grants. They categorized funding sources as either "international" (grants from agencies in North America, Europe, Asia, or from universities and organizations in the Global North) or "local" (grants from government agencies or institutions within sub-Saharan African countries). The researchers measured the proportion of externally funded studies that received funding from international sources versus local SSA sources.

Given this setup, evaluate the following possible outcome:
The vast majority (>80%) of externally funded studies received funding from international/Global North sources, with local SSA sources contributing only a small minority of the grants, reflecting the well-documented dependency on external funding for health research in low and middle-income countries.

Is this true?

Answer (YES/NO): YES